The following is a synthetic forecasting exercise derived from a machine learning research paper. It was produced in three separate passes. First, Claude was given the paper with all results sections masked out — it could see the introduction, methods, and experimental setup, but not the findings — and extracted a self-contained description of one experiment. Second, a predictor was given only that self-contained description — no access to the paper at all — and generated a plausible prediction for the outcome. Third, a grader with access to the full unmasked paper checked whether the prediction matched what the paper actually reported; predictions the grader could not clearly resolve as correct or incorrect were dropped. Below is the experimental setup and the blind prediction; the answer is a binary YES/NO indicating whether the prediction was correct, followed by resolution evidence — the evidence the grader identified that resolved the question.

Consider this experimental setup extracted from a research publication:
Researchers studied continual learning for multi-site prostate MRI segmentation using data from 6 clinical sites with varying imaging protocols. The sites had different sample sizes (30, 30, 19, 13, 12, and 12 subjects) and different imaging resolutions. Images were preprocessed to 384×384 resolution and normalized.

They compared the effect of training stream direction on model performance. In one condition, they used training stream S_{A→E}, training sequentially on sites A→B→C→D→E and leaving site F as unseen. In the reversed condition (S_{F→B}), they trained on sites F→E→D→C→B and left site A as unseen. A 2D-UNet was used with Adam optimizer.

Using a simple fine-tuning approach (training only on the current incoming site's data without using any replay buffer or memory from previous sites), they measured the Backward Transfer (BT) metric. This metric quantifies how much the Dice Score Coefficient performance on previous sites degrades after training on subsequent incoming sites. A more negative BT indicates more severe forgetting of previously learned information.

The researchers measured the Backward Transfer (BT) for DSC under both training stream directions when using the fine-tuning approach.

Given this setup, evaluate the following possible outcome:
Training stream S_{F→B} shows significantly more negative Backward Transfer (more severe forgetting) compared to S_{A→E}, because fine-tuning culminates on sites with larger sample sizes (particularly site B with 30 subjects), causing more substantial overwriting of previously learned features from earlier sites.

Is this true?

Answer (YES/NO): NO